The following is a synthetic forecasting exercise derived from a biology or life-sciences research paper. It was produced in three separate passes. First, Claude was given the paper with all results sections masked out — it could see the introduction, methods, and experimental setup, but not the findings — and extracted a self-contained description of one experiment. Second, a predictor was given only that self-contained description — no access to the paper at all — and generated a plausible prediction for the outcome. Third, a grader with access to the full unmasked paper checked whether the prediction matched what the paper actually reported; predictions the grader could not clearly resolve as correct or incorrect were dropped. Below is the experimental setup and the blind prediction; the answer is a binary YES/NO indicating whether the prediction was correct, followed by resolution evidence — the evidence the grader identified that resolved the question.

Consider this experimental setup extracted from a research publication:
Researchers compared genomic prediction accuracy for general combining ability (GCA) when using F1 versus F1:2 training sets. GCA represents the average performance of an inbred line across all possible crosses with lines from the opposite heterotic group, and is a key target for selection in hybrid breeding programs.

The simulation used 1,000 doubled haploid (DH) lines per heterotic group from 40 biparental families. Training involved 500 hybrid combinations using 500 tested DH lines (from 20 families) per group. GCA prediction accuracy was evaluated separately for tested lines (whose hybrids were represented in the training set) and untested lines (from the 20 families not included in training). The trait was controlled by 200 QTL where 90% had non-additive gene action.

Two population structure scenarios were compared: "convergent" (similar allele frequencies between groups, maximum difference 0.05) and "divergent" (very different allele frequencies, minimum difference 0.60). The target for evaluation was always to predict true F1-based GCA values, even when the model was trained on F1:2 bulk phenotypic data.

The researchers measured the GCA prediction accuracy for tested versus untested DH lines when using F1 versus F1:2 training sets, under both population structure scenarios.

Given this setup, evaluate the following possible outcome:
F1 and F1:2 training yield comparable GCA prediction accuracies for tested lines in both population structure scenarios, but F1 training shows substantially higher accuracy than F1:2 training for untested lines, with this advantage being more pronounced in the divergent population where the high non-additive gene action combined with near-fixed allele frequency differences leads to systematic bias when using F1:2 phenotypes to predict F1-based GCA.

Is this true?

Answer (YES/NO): NO